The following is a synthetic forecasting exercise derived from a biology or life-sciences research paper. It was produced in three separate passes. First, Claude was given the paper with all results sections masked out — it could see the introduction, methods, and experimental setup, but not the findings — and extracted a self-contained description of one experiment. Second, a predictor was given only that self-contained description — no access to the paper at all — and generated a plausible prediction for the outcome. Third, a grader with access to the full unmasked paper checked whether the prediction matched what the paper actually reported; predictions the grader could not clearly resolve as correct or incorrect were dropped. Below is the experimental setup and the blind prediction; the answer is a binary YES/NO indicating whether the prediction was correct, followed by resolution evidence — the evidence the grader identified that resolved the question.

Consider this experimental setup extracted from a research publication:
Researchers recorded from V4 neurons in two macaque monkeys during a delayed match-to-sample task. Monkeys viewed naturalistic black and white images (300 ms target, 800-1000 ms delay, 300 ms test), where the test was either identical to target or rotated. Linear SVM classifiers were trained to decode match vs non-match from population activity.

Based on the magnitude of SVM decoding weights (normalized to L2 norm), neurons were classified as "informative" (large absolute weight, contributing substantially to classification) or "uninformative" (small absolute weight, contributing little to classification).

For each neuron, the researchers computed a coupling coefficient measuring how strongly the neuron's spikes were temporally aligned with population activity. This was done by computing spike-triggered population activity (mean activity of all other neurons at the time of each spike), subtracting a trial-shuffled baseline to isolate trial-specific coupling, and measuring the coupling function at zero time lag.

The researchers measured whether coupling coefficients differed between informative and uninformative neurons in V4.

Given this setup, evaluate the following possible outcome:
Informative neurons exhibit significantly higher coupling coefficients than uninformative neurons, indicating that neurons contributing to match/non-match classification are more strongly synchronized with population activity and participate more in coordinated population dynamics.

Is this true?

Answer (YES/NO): YES